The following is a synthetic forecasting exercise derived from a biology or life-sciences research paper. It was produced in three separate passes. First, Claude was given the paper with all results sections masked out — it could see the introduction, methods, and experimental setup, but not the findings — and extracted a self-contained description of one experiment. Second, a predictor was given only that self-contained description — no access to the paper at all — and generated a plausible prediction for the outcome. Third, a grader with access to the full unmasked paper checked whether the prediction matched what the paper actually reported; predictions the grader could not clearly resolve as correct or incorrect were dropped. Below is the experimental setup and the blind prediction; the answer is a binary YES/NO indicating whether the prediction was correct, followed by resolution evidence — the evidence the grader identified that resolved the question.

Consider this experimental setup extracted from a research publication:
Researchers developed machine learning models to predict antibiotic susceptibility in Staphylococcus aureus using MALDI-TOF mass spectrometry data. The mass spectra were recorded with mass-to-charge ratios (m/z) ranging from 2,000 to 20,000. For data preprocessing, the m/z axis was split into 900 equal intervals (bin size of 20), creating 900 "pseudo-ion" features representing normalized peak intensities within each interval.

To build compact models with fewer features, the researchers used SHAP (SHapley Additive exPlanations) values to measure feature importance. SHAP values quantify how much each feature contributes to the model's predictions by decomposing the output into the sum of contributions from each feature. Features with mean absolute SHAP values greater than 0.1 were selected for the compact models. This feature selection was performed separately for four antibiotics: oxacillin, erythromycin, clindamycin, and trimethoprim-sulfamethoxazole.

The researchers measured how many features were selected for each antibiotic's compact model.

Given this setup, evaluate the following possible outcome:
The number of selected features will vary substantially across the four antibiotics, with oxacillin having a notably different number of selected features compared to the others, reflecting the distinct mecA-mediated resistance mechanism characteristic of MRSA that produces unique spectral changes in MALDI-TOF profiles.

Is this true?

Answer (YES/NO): NO